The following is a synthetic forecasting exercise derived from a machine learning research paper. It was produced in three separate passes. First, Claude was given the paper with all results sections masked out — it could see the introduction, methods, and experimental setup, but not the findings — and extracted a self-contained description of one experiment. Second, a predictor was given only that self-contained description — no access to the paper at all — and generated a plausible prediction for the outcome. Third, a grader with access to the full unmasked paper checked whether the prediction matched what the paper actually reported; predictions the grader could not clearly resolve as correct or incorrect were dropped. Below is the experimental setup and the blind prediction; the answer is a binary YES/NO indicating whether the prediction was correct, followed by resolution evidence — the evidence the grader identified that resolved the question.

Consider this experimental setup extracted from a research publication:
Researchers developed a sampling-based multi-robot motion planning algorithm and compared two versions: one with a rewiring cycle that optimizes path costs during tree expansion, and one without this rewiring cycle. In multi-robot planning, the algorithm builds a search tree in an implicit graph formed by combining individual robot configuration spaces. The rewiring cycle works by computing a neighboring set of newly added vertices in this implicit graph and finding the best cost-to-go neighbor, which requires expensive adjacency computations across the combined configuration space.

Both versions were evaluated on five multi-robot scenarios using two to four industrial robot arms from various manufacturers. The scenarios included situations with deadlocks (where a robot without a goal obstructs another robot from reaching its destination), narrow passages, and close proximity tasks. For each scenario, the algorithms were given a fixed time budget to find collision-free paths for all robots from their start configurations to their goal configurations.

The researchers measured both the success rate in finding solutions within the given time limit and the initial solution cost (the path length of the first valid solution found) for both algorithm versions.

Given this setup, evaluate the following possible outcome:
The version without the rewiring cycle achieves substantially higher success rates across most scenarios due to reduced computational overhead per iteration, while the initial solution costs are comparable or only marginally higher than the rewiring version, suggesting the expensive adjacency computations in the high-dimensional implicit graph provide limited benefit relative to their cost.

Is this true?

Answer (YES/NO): NO